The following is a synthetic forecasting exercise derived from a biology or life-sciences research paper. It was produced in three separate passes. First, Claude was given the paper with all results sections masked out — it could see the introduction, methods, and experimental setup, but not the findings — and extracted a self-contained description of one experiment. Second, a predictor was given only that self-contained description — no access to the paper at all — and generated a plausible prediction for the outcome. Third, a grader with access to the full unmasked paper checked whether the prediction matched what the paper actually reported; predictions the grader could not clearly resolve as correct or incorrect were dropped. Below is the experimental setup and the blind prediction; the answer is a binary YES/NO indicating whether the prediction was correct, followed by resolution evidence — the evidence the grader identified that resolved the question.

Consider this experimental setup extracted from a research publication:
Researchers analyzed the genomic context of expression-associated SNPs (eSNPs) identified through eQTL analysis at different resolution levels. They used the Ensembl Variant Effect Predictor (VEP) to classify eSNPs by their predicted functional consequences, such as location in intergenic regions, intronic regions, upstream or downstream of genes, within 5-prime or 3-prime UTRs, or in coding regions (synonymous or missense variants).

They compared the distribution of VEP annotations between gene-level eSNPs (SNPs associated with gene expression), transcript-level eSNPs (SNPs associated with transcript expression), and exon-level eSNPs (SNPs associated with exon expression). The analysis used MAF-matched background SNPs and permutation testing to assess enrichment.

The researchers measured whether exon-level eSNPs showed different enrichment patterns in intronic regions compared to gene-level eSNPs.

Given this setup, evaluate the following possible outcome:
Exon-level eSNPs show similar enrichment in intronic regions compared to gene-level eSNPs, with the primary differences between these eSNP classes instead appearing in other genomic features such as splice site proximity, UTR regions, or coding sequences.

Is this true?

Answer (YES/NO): YES